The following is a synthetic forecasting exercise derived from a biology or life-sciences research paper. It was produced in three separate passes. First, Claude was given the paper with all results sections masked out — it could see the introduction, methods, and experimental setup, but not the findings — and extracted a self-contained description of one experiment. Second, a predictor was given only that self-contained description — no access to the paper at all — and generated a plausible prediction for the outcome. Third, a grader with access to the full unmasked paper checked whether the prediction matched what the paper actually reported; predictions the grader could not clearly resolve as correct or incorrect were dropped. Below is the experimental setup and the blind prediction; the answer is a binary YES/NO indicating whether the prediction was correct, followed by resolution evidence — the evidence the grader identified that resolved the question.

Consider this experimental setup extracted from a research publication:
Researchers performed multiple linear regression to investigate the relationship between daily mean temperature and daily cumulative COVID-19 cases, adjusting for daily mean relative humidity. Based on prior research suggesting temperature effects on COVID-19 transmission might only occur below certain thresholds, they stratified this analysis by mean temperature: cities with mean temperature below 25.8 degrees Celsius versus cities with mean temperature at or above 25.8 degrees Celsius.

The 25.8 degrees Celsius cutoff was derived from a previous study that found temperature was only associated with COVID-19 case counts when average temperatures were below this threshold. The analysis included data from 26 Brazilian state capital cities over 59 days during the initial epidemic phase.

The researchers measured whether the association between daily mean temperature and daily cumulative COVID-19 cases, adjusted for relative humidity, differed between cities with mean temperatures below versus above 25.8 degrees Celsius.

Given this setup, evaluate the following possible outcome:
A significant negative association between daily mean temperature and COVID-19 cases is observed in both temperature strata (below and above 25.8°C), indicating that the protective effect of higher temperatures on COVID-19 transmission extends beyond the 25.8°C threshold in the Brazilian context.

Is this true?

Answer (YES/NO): NO